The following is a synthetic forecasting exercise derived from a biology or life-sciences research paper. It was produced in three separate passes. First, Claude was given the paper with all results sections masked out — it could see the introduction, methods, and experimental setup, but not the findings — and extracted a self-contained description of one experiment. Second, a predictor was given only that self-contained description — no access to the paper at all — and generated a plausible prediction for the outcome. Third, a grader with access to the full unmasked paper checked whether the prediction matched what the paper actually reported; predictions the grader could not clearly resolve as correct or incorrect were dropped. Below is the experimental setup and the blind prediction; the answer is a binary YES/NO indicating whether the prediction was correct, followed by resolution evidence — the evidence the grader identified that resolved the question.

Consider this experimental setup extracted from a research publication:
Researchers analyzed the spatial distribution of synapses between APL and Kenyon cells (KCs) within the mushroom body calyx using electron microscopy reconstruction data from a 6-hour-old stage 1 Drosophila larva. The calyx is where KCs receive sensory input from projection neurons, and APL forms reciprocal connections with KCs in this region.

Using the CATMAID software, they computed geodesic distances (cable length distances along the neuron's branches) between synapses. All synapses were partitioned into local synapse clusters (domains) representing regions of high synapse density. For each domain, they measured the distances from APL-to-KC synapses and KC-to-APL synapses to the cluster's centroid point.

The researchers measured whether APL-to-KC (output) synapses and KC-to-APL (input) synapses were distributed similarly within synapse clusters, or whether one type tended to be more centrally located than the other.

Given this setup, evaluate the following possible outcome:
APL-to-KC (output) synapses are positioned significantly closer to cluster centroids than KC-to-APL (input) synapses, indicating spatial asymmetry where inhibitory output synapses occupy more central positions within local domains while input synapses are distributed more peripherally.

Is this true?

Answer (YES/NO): YES